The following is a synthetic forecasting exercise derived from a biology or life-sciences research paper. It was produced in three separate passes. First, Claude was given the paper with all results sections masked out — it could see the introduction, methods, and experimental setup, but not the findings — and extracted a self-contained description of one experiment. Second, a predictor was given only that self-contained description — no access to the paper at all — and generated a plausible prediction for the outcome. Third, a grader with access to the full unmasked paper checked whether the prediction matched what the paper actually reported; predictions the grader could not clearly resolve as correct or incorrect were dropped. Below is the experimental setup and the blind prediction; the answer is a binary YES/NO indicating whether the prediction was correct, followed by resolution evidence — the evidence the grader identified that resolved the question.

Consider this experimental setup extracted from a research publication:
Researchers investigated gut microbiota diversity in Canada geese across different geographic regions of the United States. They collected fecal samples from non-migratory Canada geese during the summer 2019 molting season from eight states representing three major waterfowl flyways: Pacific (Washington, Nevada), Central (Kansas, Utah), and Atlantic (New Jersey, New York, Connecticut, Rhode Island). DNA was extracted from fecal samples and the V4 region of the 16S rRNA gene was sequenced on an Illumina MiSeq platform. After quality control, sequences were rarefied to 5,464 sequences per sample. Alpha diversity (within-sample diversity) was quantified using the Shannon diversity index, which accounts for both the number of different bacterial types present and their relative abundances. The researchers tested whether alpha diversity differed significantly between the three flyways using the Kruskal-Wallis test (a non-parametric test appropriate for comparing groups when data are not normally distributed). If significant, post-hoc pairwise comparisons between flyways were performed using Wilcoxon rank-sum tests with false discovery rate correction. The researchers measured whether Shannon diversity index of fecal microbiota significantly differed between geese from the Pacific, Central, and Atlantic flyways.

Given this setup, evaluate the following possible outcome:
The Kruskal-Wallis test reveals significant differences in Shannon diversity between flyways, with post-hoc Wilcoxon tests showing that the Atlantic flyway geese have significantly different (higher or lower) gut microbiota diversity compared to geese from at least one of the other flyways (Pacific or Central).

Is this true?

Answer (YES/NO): NO